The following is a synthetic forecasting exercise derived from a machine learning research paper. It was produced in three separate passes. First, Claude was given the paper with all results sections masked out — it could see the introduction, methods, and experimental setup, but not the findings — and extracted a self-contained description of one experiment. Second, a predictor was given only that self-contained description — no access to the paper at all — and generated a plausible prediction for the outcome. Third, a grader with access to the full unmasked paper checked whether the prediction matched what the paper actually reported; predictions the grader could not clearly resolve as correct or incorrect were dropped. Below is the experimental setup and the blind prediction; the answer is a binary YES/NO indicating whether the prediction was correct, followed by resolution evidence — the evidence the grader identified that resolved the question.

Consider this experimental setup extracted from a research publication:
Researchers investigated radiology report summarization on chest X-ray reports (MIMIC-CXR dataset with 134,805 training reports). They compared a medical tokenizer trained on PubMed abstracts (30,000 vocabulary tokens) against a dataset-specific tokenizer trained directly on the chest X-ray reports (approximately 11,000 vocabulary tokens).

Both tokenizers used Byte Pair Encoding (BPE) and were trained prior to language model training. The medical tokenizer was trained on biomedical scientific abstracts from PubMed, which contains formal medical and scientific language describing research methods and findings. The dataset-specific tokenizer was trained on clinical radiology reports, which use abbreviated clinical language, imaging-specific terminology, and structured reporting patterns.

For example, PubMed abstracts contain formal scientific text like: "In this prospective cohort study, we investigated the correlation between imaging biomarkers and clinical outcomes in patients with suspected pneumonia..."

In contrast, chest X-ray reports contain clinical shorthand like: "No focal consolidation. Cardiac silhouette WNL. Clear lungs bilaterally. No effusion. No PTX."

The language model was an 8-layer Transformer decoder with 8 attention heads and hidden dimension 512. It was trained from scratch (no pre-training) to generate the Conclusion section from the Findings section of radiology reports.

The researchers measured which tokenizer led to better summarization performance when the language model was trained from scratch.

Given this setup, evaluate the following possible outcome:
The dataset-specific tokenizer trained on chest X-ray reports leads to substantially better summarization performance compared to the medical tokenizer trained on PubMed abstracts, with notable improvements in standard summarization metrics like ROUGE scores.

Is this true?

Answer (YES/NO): NO